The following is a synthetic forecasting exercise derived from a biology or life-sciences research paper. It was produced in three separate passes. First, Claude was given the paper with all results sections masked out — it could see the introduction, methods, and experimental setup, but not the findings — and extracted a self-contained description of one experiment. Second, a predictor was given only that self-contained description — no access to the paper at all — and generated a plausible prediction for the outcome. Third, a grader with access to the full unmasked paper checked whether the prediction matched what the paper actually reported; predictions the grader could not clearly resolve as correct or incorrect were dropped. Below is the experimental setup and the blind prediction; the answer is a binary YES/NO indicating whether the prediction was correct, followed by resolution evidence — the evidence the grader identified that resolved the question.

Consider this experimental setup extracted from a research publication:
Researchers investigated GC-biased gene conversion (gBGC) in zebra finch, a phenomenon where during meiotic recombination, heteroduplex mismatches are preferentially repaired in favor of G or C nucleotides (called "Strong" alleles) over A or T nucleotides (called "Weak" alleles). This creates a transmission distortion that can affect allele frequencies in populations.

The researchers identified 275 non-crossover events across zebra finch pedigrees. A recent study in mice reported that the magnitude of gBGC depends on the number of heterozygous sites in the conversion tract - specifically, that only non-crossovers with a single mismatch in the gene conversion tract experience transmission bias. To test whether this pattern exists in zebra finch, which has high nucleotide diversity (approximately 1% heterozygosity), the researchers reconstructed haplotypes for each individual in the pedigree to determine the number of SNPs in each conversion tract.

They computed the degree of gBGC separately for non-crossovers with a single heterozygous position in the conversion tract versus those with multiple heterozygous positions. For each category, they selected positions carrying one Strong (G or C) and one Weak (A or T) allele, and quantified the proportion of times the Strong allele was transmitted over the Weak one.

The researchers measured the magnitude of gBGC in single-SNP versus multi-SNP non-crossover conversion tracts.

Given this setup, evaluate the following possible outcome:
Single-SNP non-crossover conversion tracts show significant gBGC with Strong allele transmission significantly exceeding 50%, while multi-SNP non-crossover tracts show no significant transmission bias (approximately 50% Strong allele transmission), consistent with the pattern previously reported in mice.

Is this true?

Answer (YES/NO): NO